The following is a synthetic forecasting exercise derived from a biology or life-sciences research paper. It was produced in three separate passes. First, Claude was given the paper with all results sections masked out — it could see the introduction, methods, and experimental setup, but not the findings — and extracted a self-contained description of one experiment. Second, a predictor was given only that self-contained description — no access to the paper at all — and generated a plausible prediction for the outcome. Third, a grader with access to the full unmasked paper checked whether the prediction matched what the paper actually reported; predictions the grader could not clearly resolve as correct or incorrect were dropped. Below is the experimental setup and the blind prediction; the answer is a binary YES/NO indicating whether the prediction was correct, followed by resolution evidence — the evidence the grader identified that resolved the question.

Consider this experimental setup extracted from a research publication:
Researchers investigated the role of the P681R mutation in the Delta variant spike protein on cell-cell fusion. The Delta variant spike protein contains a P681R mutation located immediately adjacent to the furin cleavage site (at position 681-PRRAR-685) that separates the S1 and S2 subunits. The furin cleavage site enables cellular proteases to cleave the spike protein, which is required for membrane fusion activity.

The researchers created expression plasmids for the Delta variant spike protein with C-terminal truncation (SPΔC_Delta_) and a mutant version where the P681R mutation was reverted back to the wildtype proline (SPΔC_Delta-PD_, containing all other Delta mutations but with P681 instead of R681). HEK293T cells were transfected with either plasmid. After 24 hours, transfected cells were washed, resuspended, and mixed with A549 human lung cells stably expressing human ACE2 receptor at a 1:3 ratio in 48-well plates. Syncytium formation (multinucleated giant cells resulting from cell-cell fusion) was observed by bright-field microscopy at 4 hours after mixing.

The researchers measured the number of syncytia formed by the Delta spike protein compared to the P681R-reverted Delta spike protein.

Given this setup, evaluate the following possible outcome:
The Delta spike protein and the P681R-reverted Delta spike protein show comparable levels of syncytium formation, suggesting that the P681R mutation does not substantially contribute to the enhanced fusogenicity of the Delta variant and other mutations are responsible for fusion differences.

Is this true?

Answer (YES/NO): NO